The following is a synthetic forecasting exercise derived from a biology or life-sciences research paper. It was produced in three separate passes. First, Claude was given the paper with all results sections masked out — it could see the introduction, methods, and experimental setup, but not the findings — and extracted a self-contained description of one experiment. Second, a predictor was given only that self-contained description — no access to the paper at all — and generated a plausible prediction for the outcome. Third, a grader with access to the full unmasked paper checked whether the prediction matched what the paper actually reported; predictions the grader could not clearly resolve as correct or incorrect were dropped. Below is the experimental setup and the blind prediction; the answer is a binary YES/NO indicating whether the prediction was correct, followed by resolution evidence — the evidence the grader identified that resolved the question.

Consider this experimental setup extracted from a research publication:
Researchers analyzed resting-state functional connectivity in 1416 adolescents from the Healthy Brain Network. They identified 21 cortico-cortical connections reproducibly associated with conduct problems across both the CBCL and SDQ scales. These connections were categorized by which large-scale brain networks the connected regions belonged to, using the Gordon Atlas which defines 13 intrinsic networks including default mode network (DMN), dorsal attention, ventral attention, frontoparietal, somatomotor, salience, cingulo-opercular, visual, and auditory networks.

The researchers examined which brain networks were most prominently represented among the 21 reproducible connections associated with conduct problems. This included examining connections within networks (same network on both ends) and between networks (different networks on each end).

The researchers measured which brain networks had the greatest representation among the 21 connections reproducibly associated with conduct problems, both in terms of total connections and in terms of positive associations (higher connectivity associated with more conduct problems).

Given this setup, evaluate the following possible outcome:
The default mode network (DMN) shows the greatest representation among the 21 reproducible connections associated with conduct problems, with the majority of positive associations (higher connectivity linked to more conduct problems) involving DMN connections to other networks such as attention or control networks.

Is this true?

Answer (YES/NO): NO